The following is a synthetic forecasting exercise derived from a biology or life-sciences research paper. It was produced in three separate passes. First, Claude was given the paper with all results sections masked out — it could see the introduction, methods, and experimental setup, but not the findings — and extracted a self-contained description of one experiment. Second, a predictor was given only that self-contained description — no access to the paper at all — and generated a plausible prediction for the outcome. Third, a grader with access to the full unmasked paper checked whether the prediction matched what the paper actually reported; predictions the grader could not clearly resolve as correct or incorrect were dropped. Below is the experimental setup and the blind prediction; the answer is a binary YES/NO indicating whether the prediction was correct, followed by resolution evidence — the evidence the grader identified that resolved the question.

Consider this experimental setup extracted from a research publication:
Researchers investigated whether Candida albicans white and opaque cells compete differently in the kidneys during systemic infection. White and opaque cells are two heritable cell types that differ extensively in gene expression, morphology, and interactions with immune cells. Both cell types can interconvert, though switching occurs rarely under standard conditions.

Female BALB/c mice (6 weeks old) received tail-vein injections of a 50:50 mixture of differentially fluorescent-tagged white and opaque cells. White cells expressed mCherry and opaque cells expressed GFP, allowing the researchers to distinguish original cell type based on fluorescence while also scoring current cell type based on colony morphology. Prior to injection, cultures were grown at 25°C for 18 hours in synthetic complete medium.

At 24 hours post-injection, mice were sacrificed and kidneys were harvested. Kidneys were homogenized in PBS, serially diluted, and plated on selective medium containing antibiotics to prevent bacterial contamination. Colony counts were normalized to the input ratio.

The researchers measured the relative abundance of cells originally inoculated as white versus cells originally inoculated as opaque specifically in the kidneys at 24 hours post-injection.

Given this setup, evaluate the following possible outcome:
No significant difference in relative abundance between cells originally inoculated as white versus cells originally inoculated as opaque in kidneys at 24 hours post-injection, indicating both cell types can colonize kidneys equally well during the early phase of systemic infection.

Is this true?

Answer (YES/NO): NO